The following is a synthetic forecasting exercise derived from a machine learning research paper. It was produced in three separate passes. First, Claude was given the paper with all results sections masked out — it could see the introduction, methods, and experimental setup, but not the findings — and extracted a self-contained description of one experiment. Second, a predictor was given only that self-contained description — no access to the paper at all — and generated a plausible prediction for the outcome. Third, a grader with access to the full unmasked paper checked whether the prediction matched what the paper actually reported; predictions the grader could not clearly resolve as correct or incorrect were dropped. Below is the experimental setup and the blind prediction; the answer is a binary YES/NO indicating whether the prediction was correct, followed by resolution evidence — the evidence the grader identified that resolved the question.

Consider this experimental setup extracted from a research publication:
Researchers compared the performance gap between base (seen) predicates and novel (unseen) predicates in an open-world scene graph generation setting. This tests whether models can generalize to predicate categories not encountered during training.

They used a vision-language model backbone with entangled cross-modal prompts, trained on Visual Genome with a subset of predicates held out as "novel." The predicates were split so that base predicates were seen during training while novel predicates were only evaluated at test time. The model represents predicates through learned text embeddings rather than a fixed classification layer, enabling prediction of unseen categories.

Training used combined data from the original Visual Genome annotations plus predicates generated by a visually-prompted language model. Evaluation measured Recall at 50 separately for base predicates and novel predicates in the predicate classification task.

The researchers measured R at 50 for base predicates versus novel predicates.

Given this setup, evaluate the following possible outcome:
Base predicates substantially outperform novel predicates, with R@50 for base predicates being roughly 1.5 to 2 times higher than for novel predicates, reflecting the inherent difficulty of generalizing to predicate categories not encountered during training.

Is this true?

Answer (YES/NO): YES